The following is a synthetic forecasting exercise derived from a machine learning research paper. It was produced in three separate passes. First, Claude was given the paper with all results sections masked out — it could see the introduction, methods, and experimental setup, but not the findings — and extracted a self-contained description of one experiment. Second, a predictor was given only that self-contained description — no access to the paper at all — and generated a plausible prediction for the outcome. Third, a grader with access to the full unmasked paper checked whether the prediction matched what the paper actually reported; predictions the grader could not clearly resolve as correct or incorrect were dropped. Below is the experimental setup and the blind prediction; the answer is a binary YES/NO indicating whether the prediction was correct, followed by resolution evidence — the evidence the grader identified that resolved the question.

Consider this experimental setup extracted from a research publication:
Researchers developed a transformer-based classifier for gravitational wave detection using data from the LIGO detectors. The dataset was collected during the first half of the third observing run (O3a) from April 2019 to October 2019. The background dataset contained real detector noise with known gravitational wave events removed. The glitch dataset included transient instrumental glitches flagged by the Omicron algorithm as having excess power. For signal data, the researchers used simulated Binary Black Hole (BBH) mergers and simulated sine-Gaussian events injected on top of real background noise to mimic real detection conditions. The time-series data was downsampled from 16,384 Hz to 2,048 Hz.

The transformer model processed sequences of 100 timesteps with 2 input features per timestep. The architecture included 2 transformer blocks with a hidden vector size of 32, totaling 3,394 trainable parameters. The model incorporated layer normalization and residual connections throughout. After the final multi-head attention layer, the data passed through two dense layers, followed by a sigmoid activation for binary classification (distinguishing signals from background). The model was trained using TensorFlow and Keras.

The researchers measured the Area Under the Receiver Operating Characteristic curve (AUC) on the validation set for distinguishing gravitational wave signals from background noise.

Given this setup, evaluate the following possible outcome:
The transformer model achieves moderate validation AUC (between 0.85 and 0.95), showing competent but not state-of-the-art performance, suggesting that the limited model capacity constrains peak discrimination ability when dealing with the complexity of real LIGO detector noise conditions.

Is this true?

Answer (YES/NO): NO